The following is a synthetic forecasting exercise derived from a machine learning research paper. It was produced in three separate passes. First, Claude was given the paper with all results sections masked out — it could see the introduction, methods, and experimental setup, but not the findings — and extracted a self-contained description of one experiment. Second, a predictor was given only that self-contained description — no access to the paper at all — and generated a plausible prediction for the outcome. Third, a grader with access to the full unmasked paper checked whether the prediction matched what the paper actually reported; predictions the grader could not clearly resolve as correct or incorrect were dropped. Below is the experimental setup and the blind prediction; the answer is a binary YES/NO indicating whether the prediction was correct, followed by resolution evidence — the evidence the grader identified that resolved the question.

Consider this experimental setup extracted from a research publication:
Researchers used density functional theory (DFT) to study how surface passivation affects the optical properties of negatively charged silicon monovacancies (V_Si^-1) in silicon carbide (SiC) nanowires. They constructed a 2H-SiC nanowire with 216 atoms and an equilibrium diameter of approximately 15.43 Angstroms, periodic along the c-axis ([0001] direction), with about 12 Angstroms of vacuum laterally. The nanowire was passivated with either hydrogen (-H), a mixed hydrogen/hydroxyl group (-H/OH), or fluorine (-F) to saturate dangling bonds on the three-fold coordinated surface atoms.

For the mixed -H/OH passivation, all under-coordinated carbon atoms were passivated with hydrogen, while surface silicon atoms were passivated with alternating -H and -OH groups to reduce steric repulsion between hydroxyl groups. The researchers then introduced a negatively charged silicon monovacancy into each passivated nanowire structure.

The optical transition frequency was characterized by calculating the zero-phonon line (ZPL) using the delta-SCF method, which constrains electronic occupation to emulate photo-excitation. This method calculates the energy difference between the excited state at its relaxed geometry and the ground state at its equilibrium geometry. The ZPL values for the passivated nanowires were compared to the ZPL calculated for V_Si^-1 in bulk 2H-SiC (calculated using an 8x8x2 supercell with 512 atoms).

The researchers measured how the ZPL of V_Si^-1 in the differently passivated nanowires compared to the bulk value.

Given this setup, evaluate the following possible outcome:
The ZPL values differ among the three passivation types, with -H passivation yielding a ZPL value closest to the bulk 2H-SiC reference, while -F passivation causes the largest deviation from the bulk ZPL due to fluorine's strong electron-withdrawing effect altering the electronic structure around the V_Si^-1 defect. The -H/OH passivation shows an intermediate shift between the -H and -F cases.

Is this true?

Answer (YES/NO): NO